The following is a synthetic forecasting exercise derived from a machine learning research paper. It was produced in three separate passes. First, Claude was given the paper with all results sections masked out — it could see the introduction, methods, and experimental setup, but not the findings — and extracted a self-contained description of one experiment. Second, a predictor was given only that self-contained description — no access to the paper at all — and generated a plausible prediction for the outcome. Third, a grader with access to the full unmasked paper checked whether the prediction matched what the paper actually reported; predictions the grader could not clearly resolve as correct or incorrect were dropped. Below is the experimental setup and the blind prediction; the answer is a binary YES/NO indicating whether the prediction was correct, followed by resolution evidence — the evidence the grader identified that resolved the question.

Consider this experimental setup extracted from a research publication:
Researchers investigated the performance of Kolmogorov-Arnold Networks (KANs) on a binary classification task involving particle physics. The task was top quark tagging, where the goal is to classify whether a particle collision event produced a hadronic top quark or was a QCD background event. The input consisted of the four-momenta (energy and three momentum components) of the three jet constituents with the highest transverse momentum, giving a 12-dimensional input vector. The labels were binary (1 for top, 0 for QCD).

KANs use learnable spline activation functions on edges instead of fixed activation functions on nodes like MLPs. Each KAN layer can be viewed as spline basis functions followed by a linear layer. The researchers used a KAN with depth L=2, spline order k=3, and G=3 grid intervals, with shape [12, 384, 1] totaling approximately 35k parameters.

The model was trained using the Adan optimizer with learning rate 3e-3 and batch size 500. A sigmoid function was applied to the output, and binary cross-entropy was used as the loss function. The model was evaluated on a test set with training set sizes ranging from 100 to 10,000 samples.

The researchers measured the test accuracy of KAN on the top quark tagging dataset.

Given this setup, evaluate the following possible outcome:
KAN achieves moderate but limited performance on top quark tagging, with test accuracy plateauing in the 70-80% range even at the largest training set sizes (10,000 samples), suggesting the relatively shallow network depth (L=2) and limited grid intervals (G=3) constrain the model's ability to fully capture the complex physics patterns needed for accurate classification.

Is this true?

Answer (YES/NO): NO